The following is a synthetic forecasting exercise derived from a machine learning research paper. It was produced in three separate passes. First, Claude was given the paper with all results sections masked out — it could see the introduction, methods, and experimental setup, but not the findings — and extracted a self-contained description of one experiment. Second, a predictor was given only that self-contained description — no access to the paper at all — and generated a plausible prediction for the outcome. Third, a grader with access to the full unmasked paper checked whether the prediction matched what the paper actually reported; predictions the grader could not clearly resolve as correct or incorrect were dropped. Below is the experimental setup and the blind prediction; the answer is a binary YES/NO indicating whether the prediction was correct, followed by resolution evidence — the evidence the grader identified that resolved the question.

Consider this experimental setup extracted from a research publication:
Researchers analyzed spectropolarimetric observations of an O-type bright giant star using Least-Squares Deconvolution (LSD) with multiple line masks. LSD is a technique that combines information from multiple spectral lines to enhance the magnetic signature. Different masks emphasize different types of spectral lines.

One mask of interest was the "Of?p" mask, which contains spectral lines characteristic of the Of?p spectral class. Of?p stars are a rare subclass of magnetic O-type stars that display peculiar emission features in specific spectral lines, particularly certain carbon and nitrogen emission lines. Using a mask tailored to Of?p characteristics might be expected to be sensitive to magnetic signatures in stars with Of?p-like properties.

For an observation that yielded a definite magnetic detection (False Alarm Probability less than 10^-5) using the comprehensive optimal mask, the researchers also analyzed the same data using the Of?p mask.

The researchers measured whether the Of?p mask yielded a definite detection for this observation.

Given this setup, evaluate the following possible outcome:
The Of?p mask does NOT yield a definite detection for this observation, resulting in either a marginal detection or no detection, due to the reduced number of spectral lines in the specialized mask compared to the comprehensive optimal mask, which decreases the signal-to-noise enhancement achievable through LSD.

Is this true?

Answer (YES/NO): YES